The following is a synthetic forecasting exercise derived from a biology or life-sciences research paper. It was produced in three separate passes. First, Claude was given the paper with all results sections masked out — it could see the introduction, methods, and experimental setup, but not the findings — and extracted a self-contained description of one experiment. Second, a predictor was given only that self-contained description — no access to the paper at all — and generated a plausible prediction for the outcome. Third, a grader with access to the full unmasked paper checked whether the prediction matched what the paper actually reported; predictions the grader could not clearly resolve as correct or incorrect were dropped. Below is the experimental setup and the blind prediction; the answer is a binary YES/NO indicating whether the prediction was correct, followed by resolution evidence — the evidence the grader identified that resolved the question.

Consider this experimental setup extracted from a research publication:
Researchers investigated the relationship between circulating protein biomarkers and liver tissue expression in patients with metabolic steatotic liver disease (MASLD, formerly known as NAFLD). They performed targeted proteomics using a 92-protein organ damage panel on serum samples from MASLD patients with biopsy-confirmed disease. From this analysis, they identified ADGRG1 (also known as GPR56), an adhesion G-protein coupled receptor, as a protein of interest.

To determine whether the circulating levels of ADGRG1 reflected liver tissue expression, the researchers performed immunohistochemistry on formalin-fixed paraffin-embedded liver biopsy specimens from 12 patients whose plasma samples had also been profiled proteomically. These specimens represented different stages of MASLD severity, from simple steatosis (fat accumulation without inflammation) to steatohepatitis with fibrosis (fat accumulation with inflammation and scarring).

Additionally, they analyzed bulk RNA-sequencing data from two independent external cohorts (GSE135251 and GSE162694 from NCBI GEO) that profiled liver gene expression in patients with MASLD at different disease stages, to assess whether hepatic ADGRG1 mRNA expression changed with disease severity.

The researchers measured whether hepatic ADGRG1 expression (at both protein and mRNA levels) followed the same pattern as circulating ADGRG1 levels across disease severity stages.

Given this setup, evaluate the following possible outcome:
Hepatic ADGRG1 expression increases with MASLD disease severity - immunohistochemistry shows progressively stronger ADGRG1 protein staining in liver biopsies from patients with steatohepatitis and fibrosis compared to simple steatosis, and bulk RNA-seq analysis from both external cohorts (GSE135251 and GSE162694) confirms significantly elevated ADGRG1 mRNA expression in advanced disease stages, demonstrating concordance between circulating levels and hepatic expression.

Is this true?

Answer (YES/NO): YES